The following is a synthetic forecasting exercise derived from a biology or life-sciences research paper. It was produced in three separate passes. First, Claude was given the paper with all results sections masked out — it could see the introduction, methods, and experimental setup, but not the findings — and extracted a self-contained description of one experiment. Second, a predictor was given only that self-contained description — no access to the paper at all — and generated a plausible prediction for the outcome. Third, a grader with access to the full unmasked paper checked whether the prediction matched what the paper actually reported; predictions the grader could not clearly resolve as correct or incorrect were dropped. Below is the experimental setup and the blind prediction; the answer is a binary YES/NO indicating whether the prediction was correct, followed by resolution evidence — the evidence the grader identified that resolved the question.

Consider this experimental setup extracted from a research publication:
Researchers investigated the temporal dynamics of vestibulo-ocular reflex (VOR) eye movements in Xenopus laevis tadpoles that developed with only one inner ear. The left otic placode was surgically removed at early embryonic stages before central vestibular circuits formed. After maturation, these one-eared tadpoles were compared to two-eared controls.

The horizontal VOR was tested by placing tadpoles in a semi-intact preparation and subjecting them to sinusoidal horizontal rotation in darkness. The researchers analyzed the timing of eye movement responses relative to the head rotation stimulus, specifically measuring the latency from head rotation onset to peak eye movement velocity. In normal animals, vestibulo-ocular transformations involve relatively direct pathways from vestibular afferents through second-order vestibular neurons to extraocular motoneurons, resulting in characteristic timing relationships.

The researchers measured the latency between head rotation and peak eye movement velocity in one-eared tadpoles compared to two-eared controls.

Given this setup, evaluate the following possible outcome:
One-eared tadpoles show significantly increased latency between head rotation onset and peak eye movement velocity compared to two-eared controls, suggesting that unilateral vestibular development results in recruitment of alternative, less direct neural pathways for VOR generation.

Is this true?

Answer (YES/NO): YES